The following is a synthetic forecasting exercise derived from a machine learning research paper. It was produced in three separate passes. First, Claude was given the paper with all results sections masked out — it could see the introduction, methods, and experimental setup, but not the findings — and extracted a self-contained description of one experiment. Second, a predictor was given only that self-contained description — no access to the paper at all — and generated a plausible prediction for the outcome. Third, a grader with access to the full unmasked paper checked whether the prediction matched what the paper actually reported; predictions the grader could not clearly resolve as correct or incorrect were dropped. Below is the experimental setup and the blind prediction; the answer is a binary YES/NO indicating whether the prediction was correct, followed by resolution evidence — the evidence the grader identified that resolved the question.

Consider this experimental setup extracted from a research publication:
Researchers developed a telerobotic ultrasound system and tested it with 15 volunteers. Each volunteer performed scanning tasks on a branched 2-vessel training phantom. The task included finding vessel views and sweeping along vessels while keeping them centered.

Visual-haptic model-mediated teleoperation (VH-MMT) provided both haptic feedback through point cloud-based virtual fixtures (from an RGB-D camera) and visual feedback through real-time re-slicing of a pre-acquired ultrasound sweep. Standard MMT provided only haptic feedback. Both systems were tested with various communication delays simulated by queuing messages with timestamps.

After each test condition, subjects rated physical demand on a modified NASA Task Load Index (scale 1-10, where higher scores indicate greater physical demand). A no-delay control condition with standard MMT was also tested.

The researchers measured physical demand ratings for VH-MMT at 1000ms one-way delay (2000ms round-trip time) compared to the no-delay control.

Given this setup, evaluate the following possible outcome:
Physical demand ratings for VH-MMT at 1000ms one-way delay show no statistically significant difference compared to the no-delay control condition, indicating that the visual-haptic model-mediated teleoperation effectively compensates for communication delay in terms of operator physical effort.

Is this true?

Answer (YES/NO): YES